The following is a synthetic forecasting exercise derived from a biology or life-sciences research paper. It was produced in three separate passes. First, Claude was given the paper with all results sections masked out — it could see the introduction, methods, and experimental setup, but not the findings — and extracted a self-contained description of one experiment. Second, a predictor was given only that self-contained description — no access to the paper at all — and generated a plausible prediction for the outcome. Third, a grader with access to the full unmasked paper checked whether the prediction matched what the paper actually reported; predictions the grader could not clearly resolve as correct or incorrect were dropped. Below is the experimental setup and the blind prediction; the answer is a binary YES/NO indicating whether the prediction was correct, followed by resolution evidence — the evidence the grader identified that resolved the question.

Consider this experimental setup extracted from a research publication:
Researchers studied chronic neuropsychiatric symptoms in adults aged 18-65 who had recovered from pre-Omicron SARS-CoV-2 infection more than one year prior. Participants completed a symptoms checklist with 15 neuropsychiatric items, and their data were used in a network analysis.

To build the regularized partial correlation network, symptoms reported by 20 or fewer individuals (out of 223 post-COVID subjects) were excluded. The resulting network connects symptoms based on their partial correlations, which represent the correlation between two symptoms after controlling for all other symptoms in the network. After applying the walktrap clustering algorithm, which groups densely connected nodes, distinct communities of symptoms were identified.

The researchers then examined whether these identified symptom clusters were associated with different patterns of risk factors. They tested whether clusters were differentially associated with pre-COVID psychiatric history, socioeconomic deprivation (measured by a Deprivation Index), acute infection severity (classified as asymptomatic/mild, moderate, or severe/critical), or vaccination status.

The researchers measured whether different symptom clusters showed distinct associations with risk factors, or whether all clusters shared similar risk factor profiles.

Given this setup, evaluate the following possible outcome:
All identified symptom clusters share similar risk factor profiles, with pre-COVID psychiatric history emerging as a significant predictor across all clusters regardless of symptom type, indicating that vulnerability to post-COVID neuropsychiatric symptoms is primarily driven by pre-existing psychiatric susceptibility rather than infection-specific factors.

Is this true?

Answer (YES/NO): NO